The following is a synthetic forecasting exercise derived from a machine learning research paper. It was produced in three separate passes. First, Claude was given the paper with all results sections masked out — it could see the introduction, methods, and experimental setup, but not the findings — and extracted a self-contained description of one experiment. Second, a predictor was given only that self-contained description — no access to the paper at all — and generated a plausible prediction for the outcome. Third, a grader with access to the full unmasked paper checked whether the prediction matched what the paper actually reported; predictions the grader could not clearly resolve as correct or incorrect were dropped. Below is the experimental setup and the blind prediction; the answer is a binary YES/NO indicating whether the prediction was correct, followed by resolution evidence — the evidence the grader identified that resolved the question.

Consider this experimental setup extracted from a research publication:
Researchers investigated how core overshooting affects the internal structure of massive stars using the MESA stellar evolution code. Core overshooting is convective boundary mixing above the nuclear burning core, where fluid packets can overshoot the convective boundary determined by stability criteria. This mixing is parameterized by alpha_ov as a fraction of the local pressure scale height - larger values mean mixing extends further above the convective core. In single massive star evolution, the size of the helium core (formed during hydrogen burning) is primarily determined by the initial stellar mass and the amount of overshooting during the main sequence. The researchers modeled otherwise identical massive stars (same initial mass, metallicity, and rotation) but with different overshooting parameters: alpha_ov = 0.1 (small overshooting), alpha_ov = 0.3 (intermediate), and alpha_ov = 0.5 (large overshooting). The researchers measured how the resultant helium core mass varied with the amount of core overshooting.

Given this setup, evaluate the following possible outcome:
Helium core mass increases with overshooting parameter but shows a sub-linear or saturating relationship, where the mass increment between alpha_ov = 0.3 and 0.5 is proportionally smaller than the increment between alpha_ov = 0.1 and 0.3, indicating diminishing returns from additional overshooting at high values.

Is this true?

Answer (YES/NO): NO